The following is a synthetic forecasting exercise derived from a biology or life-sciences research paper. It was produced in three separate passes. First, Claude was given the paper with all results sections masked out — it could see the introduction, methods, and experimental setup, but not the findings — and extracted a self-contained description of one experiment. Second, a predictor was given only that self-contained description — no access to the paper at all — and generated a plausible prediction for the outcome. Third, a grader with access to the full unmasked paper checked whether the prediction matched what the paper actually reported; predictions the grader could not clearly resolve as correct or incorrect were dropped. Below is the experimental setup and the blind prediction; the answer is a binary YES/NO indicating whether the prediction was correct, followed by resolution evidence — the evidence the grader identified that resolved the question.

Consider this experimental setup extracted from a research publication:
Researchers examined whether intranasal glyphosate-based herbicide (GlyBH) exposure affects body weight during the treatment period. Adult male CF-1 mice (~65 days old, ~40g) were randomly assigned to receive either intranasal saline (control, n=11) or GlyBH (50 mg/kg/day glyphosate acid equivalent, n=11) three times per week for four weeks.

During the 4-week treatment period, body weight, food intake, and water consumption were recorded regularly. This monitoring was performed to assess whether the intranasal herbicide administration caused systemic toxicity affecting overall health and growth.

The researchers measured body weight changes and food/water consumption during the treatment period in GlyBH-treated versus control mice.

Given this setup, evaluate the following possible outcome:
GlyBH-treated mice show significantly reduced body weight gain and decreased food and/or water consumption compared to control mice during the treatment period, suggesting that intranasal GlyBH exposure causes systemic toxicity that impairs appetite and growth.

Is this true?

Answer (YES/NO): NO